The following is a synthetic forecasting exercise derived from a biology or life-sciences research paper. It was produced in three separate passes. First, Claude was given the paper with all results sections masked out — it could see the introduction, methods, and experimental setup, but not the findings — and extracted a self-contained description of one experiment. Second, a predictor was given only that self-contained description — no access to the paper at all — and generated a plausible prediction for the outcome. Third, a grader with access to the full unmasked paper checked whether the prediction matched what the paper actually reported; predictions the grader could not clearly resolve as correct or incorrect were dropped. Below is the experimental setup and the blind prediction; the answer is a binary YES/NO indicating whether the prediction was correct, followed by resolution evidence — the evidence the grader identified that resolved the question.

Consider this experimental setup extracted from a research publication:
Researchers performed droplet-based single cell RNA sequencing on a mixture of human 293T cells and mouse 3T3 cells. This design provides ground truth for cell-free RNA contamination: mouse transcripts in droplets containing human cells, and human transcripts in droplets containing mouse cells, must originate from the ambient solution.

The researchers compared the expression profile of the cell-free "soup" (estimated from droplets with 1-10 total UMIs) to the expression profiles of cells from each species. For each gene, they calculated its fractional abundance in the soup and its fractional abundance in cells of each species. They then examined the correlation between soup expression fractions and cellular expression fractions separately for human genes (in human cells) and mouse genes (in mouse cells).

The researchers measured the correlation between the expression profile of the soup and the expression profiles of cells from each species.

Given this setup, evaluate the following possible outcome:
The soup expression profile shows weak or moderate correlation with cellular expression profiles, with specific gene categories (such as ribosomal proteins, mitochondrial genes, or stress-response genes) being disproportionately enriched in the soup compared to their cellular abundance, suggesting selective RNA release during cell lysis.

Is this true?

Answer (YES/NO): NO